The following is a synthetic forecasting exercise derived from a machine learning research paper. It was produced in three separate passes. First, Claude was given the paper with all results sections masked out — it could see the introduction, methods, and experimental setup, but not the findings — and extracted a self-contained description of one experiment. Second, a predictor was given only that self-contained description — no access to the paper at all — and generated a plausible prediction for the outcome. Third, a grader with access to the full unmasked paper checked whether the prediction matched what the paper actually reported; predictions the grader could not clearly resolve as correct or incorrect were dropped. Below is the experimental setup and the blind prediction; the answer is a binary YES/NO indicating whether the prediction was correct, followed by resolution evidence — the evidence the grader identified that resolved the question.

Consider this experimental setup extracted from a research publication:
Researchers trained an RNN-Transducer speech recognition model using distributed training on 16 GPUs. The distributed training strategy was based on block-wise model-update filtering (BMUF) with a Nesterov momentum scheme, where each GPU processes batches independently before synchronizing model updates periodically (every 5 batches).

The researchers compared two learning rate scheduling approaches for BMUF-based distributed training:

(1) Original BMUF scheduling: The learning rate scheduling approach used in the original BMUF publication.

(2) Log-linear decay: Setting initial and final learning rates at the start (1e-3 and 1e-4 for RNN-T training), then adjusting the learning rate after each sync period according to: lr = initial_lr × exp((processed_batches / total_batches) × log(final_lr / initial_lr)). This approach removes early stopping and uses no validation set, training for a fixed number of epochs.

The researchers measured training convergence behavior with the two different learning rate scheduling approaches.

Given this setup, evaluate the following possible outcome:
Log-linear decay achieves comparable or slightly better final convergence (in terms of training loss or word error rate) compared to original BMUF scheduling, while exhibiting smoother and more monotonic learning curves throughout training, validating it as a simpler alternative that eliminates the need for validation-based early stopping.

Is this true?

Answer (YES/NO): NO